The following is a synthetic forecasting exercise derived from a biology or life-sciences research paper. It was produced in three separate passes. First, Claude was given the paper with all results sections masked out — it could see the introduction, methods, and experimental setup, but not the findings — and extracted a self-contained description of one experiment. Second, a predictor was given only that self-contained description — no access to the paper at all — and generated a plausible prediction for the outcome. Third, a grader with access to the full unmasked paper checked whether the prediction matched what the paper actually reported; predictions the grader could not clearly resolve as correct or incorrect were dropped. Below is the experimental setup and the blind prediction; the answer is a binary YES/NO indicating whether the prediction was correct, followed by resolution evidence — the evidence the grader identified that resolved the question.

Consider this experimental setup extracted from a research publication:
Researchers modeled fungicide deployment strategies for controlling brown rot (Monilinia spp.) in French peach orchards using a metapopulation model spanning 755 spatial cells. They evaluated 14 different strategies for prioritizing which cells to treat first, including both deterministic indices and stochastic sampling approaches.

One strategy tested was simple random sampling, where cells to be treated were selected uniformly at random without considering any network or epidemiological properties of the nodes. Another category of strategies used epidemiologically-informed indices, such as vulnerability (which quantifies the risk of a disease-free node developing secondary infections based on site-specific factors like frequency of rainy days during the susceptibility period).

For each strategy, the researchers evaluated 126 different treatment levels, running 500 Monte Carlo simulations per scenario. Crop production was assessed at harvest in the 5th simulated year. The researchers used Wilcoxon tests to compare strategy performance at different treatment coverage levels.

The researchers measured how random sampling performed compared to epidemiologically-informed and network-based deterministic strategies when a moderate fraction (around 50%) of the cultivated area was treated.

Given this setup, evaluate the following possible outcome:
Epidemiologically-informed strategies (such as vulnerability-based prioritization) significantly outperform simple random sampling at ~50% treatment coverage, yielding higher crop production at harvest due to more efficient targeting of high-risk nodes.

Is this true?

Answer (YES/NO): NO